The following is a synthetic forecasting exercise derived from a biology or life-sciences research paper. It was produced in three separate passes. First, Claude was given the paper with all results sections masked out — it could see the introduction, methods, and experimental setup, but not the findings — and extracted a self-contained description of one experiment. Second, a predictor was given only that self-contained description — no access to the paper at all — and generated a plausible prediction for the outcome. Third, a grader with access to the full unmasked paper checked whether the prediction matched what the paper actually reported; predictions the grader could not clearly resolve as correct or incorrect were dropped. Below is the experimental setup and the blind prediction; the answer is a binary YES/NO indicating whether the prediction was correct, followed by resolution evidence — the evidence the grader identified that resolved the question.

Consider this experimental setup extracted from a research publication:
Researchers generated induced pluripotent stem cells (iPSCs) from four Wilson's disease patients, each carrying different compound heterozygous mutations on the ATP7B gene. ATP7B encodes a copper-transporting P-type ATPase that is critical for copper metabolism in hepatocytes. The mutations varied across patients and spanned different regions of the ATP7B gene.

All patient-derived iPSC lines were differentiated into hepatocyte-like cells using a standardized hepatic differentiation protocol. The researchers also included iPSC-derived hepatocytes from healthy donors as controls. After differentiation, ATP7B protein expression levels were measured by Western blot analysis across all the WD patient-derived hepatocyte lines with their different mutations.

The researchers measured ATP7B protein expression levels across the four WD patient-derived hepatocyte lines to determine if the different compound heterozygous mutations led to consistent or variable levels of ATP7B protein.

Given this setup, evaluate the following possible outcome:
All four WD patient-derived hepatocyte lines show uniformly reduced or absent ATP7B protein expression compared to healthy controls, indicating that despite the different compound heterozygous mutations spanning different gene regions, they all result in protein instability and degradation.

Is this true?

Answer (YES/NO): NO